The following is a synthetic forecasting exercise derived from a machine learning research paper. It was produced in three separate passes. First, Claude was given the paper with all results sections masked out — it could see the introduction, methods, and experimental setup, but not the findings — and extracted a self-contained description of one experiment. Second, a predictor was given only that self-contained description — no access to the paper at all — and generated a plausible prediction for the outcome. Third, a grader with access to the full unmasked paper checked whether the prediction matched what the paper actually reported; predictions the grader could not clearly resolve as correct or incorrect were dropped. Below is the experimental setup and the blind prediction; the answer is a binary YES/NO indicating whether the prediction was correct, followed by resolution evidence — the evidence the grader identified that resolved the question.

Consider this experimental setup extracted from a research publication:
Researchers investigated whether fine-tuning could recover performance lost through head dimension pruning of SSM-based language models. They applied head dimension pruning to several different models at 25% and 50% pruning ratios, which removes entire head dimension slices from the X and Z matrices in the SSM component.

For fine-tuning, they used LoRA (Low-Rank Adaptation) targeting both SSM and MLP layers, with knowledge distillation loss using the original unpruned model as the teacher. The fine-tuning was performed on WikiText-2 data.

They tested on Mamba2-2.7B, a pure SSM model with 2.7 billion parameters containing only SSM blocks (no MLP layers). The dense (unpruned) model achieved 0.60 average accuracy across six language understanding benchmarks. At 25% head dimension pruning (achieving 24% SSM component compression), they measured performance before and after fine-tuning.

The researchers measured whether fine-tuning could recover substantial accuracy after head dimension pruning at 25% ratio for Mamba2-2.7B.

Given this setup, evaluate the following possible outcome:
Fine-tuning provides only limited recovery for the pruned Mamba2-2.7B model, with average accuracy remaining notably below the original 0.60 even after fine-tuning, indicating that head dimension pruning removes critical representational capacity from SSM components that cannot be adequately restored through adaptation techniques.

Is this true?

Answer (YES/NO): YES